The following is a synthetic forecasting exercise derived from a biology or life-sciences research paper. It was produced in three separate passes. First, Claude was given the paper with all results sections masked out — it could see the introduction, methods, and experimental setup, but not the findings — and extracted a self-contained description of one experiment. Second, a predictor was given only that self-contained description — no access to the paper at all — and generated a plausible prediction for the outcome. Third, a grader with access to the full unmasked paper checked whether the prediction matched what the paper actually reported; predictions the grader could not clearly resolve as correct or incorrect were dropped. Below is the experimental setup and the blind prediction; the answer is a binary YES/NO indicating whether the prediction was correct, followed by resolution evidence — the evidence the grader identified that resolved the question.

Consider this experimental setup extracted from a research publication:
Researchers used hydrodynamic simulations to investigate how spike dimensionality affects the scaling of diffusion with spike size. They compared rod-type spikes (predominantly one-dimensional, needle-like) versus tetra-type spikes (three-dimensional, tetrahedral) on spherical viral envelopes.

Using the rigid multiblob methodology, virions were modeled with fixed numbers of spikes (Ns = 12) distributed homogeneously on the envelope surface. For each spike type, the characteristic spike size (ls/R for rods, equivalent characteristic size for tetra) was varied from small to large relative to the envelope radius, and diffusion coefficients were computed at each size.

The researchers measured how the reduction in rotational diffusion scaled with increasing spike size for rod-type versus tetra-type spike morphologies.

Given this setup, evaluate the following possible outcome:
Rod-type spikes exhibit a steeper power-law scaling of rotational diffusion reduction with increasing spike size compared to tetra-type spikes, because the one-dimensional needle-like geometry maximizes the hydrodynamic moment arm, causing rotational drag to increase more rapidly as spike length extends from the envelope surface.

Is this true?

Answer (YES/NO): NO